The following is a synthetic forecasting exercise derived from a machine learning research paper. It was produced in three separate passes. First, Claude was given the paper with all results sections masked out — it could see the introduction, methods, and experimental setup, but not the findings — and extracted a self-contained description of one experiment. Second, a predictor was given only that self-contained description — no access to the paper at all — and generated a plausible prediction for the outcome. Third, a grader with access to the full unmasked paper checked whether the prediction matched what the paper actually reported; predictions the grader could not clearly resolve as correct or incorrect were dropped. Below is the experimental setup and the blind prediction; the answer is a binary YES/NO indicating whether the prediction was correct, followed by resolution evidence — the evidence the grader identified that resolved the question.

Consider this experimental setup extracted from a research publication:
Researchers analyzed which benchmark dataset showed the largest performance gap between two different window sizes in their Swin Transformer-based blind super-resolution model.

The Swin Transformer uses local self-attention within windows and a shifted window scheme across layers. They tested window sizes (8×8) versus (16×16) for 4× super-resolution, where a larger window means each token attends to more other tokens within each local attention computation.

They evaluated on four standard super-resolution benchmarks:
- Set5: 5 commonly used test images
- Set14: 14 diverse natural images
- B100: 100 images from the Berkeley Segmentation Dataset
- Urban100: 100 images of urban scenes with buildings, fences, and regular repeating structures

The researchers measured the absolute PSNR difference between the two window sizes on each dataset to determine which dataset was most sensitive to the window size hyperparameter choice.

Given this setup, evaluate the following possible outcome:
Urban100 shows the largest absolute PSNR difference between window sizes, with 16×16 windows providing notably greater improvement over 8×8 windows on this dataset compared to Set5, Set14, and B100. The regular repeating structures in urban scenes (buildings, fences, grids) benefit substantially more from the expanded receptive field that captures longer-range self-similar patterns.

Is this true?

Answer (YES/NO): NO